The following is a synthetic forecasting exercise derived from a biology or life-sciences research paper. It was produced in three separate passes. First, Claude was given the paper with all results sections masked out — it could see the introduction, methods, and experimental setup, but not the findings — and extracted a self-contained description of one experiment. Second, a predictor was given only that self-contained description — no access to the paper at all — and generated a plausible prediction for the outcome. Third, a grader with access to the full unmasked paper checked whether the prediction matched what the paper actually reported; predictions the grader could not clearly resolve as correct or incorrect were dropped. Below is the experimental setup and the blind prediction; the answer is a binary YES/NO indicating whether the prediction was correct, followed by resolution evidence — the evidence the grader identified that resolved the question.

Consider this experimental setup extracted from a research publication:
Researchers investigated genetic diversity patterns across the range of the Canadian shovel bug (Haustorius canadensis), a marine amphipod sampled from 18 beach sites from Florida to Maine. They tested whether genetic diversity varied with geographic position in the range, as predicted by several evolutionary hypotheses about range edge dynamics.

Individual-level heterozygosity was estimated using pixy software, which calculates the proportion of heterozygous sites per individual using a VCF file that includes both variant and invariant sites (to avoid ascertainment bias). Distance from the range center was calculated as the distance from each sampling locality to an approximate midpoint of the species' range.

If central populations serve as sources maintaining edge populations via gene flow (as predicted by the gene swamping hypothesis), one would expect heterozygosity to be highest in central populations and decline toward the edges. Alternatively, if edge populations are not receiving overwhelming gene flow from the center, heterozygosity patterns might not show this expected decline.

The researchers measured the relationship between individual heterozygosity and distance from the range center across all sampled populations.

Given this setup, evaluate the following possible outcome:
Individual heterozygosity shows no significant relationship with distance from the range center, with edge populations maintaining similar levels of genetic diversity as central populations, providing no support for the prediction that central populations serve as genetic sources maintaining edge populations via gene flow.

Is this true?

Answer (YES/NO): NO